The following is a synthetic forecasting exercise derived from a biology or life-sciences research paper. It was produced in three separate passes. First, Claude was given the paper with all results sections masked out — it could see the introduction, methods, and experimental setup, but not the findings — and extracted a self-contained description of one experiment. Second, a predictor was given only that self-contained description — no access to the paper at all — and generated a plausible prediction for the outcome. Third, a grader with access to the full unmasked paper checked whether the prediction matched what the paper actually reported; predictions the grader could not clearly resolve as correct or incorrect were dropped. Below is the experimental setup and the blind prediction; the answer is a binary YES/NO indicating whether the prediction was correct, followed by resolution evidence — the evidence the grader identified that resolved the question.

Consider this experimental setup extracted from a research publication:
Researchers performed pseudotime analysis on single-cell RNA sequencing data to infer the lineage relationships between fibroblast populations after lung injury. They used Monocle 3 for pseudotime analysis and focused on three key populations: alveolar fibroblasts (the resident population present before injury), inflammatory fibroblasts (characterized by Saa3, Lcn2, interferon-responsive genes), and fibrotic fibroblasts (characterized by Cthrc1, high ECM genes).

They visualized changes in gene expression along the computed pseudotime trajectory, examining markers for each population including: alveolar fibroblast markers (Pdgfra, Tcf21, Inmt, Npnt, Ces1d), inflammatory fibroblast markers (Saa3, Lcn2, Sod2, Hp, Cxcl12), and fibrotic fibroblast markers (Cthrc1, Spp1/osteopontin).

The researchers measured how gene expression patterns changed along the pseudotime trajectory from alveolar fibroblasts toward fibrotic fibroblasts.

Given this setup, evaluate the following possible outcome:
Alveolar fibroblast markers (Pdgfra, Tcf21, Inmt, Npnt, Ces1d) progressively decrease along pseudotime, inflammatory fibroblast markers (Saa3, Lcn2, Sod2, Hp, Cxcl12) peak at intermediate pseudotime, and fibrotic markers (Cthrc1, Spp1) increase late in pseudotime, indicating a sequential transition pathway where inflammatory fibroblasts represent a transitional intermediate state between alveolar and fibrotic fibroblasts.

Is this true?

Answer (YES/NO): YES